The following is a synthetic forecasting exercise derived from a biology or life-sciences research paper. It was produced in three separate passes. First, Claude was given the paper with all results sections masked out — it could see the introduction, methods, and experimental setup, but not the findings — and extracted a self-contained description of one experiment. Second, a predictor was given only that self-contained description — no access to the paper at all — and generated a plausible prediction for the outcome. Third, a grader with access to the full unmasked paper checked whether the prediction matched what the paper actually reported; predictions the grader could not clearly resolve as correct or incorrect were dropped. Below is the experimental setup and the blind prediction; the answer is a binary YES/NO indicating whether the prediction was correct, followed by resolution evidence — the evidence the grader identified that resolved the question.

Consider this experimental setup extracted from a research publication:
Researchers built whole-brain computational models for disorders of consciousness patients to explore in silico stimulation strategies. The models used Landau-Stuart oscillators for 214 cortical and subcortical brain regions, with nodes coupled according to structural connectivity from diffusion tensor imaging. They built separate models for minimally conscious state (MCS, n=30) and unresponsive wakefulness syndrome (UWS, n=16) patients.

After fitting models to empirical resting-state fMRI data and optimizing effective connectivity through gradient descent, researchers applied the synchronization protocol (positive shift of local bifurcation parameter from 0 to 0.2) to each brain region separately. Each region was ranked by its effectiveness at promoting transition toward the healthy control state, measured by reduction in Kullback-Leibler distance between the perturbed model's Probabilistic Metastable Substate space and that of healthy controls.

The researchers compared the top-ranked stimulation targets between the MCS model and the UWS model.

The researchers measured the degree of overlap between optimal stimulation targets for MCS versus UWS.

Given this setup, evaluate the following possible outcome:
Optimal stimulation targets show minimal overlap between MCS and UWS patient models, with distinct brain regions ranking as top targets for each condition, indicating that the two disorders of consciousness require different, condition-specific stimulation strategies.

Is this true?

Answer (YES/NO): NO